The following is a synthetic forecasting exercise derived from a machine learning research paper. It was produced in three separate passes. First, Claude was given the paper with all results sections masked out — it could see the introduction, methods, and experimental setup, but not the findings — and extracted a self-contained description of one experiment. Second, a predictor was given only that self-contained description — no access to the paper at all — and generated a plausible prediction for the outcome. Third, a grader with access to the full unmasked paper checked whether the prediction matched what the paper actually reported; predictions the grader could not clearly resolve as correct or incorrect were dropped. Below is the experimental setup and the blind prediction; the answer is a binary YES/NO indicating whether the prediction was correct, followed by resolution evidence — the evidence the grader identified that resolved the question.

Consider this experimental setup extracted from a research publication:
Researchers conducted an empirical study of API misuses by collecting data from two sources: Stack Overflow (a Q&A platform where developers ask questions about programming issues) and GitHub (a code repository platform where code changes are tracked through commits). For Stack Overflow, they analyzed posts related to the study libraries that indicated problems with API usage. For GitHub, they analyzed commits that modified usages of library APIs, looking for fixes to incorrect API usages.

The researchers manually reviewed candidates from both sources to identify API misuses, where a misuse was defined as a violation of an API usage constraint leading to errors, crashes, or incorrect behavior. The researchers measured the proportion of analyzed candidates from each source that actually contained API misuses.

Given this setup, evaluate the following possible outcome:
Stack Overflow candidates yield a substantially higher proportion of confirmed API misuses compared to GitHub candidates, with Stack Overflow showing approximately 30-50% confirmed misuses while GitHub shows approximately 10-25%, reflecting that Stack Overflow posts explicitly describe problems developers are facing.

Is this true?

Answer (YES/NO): NO